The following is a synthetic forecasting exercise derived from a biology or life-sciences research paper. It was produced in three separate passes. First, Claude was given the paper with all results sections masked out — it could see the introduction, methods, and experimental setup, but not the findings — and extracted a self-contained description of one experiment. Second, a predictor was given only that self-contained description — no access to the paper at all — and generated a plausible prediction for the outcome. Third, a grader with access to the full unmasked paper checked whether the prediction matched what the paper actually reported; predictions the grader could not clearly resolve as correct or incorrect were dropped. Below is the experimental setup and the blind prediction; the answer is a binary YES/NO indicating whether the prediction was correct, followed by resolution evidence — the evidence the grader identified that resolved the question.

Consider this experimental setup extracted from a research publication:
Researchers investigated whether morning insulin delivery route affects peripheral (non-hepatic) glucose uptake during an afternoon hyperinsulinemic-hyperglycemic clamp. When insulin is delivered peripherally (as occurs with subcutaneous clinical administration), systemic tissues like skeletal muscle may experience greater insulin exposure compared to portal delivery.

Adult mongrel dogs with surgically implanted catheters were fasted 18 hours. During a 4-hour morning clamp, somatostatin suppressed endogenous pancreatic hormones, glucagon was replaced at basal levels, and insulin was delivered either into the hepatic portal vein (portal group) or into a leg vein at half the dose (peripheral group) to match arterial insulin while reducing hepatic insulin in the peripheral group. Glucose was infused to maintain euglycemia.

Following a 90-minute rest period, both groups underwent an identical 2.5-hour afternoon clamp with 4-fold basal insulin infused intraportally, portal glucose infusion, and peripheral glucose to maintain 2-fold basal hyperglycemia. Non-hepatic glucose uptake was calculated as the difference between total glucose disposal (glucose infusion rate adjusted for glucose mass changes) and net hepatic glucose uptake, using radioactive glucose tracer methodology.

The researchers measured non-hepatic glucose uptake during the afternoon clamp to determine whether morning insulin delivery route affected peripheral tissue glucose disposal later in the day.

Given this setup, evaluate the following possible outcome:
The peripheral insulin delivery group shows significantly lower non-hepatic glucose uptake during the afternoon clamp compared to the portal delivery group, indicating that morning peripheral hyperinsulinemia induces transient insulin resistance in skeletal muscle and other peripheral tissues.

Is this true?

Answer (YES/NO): NO